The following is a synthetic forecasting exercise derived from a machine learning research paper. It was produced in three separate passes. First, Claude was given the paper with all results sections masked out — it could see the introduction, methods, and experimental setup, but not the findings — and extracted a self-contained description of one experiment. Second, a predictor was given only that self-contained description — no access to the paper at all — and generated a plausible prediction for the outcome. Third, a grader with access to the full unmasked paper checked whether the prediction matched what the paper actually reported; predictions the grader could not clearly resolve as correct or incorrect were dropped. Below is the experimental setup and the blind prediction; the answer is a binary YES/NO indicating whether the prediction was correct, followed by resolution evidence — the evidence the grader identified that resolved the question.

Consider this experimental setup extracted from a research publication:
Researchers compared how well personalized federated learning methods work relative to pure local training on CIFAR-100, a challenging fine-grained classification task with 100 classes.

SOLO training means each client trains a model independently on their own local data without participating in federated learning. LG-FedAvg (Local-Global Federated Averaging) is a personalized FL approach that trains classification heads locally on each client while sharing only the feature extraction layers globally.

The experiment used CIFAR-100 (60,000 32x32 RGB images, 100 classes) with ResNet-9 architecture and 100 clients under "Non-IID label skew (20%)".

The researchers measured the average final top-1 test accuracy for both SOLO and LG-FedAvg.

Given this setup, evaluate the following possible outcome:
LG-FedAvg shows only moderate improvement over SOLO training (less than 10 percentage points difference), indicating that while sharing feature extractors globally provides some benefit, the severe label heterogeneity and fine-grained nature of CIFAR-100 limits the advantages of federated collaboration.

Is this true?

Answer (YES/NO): NO